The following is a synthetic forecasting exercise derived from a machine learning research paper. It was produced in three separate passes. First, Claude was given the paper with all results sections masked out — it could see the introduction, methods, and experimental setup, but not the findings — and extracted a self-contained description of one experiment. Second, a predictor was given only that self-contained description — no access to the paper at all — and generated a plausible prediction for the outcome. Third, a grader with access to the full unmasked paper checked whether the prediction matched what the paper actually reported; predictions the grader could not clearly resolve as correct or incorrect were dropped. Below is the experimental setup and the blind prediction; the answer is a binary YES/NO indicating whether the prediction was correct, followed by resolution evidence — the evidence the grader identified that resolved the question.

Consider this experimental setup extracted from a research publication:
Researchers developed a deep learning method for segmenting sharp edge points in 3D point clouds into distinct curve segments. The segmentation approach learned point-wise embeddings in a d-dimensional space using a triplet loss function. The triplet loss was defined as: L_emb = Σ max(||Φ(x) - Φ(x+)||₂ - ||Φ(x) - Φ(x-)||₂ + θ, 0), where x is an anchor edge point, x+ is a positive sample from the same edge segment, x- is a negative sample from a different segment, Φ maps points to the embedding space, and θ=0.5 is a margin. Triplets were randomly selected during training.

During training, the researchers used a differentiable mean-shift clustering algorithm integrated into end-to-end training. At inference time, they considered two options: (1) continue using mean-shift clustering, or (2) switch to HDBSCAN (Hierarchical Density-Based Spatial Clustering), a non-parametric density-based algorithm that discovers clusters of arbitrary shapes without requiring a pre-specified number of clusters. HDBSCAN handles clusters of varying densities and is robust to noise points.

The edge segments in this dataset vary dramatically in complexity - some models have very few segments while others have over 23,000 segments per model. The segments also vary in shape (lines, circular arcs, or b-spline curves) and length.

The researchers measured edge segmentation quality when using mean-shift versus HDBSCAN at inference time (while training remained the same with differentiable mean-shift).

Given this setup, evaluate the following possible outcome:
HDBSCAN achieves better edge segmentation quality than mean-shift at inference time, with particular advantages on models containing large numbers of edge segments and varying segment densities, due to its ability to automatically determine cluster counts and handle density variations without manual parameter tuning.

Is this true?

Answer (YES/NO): NO